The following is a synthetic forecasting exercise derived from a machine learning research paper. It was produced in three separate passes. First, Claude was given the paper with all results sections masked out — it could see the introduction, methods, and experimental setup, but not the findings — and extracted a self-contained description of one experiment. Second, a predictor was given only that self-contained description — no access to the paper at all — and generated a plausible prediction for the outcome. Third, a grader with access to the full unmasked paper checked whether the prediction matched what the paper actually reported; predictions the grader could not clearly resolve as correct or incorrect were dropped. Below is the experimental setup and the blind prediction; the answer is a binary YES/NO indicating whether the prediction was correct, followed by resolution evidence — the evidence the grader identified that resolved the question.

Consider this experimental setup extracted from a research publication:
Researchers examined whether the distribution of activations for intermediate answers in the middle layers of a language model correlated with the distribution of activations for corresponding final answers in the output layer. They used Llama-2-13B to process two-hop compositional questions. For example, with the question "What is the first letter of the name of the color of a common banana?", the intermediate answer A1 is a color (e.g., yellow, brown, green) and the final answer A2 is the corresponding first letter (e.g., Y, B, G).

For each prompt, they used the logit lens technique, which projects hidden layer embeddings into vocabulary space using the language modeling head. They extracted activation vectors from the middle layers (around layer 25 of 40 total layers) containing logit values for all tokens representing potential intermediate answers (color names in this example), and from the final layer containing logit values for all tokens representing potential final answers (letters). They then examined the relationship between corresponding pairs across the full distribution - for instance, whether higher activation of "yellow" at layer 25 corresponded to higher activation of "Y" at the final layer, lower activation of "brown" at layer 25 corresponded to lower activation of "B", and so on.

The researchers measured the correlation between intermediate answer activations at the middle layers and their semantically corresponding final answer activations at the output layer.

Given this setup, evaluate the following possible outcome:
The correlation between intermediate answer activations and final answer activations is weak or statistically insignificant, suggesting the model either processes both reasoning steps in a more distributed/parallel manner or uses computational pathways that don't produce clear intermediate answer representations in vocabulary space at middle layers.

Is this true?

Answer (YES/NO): NO